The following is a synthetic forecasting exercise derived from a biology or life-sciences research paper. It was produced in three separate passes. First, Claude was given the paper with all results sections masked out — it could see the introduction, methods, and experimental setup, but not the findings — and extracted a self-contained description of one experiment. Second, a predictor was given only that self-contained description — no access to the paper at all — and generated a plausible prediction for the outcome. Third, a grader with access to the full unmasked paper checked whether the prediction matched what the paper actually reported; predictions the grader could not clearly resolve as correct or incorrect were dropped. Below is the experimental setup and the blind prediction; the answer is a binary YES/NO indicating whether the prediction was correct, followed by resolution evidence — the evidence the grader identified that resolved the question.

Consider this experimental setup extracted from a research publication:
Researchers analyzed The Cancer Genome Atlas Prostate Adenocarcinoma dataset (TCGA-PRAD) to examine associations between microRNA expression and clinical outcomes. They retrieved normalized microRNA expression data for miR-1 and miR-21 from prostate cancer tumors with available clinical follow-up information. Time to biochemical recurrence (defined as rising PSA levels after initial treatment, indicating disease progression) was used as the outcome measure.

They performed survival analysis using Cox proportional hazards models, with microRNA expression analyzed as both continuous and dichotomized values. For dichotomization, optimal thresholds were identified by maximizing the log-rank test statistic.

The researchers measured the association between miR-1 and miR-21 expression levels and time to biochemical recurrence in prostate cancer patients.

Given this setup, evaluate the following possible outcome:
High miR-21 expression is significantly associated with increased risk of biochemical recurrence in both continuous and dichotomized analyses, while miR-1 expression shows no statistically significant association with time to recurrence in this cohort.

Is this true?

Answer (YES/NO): NO